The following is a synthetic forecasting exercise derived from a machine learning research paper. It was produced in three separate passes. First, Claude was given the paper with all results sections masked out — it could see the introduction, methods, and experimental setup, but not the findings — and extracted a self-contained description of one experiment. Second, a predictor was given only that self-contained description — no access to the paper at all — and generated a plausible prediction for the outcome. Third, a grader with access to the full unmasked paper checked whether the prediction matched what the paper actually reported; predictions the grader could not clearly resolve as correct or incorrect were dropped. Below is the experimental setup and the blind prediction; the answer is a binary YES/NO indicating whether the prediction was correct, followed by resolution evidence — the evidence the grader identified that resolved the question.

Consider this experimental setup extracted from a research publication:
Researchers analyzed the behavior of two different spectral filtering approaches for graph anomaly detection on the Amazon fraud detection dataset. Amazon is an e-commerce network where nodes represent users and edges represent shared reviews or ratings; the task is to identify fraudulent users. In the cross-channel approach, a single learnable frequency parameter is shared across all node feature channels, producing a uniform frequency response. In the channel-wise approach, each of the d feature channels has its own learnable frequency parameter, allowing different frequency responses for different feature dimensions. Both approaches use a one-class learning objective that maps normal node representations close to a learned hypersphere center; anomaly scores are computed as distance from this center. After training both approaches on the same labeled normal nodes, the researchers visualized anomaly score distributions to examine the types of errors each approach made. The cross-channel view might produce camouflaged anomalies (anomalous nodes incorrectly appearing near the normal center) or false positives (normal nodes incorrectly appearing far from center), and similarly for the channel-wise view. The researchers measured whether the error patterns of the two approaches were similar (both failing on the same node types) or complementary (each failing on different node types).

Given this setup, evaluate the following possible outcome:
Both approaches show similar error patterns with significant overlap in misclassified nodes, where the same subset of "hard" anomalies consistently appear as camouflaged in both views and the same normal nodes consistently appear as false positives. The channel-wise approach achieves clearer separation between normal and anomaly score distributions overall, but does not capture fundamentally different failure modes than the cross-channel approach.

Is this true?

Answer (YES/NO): NO